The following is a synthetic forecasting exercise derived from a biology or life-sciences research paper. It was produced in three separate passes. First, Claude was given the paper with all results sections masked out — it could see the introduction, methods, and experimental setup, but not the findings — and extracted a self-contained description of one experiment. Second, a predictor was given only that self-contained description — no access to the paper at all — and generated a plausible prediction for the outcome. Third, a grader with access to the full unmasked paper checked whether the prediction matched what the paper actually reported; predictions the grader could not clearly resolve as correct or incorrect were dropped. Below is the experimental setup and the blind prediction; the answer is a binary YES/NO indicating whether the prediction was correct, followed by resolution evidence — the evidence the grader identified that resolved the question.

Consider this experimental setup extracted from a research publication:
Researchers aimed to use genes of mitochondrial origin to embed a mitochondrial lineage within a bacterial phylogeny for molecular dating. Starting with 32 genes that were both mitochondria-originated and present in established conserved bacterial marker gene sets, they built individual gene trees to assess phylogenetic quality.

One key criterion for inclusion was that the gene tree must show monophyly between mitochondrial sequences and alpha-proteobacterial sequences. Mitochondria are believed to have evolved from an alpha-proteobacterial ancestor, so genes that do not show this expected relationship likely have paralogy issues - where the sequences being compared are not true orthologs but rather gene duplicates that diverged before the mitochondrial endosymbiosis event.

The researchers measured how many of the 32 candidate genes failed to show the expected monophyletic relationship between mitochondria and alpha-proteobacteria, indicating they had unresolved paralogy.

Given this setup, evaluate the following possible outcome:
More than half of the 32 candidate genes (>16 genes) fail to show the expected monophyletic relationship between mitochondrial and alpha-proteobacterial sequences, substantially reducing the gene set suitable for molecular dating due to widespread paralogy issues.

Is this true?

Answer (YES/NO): NO